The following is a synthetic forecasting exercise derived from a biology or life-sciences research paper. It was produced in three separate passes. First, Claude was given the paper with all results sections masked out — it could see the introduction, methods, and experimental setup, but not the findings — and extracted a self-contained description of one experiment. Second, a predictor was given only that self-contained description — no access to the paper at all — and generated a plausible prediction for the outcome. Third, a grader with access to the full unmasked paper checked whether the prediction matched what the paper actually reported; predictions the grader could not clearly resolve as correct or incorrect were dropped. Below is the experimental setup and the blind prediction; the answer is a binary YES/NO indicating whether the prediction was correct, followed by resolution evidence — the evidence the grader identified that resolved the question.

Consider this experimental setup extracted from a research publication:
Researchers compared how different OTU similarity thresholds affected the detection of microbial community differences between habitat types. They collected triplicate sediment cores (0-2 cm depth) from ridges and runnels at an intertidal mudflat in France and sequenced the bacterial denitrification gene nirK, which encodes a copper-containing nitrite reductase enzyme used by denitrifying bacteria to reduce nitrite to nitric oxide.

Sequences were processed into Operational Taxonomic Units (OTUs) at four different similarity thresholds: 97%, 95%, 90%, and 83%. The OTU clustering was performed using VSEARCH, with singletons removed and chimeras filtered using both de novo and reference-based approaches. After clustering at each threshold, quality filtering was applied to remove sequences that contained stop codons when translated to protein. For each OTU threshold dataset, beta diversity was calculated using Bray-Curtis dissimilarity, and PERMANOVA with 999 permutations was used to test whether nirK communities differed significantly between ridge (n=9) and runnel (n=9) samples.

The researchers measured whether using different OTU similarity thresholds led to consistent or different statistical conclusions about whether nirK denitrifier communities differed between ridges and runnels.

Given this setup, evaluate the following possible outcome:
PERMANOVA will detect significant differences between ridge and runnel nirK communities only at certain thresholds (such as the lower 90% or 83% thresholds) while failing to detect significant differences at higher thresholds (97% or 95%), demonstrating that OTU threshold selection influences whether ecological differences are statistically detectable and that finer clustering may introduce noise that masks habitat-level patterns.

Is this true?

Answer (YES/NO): NO